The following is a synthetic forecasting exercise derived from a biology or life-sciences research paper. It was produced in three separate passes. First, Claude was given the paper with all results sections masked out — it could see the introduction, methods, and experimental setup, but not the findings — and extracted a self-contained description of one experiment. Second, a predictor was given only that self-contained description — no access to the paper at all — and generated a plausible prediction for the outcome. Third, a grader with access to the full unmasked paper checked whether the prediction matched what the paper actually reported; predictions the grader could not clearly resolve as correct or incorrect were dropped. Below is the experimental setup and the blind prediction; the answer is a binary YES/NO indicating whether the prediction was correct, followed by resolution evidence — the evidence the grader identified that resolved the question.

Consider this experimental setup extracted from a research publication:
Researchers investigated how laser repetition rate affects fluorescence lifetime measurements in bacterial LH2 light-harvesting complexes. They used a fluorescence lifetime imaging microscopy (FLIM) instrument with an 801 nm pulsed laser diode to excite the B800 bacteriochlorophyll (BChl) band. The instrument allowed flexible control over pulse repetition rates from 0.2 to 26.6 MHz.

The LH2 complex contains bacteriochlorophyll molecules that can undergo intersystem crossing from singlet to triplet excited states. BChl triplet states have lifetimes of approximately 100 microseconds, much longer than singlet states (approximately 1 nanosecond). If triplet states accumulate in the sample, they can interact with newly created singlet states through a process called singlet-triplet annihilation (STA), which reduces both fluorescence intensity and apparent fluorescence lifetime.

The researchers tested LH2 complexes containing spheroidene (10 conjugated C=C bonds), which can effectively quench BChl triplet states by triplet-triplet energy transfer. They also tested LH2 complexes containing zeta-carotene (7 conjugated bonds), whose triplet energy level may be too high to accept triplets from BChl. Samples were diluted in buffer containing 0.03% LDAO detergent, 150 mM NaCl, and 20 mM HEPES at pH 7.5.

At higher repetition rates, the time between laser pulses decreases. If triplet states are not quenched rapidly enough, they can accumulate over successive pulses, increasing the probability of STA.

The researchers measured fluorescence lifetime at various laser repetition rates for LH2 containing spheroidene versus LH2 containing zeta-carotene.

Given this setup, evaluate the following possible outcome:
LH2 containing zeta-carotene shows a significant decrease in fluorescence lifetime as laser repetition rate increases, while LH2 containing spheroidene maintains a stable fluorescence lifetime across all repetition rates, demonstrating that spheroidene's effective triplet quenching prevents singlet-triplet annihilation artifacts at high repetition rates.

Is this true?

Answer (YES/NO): NO